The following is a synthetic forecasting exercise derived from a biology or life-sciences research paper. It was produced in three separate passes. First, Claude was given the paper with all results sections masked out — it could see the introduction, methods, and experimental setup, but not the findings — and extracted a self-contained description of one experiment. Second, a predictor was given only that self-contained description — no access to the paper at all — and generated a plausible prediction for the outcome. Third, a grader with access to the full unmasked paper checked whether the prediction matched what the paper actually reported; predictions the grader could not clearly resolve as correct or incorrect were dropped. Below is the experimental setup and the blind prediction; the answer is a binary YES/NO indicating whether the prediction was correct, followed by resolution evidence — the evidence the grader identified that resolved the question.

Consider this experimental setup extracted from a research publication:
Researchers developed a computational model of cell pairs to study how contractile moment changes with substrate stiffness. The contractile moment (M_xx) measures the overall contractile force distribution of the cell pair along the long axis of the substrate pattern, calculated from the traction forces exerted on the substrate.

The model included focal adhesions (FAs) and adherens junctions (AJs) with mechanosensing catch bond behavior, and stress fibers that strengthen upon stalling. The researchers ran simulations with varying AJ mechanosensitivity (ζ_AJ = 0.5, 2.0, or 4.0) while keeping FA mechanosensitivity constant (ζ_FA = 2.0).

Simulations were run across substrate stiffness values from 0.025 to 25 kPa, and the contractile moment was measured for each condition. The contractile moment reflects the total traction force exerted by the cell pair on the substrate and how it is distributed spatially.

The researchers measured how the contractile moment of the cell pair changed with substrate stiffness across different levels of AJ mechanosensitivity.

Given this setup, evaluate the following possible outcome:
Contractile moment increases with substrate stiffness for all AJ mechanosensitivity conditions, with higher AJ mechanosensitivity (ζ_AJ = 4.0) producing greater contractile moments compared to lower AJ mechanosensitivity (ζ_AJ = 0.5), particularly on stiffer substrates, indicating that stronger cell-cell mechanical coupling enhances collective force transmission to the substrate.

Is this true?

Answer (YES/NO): YES